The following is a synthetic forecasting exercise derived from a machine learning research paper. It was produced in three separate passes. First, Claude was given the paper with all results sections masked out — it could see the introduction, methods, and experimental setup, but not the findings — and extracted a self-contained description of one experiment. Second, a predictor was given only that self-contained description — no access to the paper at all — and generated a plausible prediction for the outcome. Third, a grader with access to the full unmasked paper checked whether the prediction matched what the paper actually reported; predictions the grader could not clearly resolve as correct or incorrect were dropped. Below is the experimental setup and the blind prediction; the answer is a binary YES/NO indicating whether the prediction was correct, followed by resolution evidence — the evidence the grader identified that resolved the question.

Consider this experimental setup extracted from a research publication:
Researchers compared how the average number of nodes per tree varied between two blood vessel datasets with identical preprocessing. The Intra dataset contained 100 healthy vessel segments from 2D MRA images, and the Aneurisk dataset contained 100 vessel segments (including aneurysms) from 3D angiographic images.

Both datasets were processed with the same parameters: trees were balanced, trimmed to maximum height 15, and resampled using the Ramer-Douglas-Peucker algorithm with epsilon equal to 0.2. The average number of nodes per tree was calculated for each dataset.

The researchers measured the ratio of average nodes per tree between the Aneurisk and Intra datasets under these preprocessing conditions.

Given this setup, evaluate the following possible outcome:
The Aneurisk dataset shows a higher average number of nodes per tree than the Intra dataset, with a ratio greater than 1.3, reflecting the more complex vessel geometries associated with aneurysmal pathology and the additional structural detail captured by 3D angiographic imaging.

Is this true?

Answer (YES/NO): YES